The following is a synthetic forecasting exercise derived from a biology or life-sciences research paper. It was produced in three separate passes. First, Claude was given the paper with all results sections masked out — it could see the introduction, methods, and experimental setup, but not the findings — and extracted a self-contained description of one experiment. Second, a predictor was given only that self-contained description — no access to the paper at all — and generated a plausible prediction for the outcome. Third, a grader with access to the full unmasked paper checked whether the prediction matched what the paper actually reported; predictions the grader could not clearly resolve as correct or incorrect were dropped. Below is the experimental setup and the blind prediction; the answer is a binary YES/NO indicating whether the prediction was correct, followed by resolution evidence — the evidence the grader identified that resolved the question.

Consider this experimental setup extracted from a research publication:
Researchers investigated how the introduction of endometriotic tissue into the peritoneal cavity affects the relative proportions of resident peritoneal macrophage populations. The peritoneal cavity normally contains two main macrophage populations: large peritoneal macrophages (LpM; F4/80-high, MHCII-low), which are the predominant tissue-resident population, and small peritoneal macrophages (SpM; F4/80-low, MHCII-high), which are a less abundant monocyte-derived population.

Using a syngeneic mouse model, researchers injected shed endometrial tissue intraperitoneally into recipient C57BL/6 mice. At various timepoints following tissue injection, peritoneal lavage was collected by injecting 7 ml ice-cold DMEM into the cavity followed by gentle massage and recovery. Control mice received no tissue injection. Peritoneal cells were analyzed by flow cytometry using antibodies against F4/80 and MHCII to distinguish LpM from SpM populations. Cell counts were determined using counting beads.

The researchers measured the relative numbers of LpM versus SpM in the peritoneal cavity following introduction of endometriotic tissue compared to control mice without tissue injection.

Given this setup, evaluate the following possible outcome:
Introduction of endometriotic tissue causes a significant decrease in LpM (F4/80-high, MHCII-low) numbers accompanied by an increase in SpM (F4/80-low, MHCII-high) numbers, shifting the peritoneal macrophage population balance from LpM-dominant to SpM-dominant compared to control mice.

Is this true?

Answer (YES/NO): NO